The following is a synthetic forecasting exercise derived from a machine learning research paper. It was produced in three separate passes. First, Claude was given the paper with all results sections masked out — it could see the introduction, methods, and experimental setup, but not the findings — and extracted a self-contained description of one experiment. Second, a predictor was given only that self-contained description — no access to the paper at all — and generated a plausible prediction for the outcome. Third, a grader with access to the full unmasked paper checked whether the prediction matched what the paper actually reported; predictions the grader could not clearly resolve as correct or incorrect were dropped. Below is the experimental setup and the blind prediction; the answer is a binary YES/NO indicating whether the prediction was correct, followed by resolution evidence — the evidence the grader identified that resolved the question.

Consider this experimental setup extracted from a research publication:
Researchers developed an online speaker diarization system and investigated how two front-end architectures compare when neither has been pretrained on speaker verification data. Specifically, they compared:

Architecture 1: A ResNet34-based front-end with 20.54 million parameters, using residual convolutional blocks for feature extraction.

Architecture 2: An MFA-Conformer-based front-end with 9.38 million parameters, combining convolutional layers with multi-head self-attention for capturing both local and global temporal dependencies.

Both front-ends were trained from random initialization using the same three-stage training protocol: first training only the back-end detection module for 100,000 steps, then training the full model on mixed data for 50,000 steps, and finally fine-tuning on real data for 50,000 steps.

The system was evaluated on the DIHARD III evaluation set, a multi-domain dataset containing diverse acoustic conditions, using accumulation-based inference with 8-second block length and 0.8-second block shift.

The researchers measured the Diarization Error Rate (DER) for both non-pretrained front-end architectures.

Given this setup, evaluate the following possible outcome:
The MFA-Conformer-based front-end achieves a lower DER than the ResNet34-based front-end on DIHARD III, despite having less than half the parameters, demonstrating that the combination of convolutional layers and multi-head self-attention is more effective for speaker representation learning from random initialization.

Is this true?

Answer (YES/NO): NO